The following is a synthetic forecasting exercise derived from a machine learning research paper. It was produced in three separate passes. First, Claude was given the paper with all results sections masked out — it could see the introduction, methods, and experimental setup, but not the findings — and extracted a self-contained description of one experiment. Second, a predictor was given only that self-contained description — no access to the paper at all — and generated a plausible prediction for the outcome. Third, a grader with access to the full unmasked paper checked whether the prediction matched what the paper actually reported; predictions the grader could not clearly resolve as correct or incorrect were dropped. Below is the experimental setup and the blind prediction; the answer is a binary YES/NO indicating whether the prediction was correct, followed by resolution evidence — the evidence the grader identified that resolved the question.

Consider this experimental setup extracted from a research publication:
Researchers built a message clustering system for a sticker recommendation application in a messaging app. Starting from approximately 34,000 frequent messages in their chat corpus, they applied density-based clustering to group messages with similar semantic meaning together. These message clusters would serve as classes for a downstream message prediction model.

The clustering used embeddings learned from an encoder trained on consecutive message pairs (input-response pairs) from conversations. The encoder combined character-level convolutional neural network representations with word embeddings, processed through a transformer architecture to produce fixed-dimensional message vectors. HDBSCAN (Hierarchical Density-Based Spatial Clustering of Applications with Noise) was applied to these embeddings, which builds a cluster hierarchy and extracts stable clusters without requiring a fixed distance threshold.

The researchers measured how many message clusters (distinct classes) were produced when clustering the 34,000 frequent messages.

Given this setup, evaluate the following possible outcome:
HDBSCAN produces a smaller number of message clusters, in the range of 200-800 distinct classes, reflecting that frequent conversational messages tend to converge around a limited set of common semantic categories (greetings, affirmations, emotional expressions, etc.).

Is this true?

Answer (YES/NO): NO